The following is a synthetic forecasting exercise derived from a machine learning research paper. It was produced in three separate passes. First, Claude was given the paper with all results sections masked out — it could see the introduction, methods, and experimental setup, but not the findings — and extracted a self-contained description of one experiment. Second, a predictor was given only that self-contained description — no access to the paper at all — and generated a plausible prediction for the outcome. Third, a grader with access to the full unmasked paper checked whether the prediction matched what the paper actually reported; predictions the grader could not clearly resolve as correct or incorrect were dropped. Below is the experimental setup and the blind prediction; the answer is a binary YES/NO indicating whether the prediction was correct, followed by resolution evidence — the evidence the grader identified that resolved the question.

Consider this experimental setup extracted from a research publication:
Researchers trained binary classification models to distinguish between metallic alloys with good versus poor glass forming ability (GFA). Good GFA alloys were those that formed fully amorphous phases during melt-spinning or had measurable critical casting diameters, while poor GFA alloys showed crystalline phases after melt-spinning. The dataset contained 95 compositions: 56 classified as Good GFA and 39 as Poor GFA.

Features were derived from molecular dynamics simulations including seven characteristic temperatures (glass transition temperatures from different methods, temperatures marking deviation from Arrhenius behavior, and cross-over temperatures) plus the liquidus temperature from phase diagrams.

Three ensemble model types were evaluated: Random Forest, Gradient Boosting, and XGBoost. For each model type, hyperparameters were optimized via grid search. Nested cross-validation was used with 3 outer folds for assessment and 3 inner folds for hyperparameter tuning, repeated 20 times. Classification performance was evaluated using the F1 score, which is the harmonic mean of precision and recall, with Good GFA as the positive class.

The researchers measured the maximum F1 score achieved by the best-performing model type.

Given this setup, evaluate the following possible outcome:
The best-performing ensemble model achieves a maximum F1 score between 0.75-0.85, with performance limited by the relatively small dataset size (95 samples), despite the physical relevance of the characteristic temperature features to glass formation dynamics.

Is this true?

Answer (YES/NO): YES